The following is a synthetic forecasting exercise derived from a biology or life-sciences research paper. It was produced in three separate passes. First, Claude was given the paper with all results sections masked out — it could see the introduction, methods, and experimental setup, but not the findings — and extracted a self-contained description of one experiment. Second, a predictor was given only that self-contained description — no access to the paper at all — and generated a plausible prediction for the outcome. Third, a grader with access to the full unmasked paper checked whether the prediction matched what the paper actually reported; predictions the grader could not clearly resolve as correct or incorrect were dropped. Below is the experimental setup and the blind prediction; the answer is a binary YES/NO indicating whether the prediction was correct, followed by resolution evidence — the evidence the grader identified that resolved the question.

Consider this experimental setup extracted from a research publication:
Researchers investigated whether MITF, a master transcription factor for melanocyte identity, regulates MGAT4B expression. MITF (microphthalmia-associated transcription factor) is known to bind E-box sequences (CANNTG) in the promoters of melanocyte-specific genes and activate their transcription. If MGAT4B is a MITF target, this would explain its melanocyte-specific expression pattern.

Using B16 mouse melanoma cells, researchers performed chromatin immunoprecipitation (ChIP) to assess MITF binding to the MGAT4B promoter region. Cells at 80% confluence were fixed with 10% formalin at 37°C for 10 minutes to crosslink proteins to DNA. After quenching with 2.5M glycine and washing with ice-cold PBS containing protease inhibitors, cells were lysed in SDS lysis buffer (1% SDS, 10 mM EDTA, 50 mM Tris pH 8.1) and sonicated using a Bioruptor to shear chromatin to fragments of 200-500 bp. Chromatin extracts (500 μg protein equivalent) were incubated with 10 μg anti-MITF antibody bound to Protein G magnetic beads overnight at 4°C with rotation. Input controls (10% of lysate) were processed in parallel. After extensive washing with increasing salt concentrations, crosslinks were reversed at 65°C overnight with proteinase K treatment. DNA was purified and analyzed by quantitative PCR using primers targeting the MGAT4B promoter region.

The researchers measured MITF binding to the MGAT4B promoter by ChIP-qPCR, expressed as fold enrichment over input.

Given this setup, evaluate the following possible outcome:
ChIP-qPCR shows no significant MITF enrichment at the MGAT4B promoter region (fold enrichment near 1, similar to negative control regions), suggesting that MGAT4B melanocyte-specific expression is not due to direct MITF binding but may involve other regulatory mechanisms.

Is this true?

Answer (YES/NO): NO